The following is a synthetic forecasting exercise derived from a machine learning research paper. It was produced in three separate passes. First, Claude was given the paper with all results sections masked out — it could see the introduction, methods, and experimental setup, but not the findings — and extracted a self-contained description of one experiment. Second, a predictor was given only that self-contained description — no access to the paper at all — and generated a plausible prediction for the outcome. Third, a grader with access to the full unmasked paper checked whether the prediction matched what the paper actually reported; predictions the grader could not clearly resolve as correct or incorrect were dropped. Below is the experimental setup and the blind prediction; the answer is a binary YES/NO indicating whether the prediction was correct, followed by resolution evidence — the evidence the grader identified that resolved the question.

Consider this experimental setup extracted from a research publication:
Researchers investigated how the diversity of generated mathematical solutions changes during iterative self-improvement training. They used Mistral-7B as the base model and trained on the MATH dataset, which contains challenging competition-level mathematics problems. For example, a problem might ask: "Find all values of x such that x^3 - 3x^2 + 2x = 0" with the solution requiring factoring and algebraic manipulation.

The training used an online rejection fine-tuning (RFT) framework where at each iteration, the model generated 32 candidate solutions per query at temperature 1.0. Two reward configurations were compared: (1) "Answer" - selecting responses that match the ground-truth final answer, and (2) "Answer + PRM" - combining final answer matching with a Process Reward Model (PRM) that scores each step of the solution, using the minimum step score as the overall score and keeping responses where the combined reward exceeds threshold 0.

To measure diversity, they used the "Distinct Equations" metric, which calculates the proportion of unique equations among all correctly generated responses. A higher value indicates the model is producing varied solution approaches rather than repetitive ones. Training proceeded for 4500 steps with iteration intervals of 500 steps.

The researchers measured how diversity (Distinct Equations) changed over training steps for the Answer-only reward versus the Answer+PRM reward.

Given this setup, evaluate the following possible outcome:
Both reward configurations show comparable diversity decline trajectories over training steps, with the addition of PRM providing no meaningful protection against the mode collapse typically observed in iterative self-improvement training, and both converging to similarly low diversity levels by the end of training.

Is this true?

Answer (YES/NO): NO